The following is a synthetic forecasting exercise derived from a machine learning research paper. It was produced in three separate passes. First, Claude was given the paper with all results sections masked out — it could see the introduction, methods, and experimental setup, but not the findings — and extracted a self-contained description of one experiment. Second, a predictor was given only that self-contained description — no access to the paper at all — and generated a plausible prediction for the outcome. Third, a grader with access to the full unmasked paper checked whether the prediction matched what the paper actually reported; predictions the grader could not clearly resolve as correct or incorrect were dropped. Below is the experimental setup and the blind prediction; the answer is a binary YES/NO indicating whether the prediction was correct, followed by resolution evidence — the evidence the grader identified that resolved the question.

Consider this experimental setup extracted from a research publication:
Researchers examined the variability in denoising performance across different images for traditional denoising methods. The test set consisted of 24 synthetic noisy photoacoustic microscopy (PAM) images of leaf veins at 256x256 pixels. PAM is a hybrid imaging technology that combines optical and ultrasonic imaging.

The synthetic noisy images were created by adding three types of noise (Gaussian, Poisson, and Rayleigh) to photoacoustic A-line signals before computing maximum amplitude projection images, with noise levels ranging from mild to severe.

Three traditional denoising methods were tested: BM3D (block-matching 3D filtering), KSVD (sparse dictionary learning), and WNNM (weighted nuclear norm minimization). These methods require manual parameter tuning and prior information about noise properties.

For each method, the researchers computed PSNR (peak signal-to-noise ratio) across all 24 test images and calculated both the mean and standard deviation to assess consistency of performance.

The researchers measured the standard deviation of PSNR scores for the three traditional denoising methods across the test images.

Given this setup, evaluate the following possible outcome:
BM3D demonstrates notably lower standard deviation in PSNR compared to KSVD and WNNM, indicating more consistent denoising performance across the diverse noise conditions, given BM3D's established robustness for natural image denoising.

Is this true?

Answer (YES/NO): NO